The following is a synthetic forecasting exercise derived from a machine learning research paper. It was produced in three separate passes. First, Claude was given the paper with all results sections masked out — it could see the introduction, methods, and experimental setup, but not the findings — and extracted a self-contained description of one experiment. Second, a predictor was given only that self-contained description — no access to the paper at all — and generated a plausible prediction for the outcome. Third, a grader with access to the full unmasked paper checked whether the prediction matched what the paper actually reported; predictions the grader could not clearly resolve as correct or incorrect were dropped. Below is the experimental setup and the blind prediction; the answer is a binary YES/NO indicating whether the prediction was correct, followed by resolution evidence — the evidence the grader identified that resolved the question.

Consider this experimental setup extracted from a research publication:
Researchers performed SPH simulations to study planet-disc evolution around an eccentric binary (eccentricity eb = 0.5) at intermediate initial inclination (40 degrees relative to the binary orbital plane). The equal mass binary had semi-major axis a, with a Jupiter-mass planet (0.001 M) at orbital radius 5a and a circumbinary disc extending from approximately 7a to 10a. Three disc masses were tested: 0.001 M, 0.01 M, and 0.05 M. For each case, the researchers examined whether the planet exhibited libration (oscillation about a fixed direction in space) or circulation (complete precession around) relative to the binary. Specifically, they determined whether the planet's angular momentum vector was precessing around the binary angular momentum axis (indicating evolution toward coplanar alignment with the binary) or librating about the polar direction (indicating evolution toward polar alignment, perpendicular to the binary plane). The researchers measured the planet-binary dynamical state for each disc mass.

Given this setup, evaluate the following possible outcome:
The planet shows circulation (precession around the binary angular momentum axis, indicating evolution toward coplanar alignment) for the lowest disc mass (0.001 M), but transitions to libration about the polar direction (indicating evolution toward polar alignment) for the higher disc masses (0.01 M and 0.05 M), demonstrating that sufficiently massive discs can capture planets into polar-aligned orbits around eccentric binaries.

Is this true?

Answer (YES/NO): NO